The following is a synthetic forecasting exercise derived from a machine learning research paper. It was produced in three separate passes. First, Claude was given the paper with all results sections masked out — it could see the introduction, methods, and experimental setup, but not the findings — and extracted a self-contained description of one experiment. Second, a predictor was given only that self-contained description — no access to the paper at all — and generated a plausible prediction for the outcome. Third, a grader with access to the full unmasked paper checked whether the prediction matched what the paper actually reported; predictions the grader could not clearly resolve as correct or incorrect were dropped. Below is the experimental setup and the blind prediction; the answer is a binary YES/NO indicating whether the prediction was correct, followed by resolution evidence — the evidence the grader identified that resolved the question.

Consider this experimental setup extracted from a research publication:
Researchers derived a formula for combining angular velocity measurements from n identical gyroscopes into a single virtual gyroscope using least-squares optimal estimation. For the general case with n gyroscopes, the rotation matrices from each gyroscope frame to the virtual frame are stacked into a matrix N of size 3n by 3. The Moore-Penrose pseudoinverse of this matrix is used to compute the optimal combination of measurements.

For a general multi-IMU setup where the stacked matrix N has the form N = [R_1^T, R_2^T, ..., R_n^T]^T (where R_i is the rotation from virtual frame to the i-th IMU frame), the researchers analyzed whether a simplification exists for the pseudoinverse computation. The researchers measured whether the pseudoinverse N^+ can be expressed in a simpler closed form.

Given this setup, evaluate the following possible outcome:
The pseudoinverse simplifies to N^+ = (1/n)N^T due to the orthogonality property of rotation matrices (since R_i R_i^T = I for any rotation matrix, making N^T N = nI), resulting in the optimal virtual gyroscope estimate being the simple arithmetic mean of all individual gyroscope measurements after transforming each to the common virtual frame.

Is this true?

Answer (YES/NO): YES